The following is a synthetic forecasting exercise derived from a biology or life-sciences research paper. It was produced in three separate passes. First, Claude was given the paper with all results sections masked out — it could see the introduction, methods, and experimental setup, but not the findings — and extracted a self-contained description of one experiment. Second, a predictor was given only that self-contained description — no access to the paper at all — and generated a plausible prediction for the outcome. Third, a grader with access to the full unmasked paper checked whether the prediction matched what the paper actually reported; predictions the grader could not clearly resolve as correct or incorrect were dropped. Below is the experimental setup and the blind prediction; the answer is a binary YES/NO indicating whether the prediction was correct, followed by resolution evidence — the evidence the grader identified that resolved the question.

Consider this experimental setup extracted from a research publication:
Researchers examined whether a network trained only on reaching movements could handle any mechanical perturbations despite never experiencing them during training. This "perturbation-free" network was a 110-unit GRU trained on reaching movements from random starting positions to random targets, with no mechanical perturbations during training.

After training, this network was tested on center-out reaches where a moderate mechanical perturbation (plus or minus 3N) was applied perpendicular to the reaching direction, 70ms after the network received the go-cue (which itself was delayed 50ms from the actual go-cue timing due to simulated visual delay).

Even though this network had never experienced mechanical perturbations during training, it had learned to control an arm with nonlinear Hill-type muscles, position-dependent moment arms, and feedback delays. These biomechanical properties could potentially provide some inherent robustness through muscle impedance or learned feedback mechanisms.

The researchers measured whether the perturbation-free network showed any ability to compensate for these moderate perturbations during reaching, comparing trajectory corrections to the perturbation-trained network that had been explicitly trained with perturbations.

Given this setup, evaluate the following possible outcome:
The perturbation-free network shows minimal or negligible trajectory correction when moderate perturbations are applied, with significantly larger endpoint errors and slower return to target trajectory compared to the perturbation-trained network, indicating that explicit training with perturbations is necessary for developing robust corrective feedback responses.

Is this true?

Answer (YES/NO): NO